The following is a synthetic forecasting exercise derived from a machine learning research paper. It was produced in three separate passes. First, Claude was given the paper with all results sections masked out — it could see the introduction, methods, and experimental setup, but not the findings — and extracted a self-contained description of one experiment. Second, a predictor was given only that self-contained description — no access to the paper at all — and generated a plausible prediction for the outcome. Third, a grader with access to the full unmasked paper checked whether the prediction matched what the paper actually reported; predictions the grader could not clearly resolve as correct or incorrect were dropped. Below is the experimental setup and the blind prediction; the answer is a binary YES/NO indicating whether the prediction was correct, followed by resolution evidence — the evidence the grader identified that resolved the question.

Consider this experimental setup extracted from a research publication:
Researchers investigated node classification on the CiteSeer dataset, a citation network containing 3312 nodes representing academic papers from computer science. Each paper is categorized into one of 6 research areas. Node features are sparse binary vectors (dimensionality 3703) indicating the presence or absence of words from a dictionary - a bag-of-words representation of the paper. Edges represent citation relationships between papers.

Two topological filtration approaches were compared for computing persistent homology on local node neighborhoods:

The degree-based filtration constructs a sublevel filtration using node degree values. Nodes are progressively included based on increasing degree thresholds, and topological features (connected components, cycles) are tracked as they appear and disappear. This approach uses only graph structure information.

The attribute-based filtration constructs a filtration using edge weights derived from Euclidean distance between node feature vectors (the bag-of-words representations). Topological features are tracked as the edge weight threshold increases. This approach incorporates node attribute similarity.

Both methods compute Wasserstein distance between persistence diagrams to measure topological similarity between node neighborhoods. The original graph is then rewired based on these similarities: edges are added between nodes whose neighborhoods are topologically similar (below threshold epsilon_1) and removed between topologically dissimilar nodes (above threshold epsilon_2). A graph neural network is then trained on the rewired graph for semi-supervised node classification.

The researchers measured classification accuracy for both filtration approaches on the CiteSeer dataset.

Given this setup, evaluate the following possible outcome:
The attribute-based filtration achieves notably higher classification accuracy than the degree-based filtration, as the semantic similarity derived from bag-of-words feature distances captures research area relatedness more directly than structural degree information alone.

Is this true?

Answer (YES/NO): NO